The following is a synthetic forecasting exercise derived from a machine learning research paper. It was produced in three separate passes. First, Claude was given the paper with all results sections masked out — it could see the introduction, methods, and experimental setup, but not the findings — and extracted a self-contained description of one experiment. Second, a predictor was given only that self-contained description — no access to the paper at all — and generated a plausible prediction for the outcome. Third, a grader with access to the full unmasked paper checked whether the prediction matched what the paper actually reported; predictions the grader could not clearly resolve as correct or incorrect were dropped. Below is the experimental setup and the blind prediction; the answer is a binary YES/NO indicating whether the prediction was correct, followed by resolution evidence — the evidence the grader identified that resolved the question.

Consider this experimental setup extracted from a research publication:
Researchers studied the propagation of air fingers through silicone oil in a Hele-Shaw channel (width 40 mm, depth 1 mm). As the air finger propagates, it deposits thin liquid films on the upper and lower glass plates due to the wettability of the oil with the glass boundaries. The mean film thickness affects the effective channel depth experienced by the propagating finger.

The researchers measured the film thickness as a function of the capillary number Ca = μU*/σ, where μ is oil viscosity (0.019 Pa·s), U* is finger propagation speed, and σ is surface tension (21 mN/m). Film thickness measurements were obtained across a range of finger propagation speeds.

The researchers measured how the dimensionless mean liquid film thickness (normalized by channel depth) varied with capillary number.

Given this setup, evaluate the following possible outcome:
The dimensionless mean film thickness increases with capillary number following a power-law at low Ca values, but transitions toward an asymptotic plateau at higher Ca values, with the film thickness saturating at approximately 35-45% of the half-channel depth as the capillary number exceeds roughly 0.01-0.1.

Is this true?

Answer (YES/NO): YES